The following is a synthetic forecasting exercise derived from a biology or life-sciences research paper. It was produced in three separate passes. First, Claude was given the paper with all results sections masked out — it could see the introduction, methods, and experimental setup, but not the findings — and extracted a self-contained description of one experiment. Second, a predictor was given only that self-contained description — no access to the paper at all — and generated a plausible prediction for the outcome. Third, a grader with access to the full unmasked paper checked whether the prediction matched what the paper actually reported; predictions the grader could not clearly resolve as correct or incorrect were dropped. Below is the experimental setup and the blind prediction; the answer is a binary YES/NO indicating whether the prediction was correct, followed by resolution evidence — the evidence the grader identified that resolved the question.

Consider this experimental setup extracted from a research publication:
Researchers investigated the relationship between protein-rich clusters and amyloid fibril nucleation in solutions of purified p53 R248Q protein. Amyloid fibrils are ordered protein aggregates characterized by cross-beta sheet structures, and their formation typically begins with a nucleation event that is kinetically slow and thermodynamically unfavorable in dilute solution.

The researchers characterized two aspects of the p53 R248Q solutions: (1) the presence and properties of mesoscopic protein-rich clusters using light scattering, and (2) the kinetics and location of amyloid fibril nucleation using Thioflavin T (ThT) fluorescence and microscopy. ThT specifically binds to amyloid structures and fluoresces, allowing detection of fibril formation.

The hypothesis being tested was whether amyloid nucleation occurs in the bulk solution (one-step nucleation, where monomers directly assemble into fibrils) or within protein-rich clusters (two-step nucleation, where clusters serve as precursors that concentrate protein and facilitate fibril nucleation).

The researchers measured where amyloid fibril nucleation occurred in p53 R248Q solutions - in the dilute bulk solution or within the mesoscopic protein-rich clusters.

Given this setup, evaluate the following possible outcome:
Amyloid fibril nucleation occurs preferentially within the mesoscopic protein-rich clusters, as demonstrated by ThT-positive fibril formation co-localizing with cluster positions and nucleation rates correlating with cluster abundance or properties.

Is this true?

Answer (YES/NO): NO